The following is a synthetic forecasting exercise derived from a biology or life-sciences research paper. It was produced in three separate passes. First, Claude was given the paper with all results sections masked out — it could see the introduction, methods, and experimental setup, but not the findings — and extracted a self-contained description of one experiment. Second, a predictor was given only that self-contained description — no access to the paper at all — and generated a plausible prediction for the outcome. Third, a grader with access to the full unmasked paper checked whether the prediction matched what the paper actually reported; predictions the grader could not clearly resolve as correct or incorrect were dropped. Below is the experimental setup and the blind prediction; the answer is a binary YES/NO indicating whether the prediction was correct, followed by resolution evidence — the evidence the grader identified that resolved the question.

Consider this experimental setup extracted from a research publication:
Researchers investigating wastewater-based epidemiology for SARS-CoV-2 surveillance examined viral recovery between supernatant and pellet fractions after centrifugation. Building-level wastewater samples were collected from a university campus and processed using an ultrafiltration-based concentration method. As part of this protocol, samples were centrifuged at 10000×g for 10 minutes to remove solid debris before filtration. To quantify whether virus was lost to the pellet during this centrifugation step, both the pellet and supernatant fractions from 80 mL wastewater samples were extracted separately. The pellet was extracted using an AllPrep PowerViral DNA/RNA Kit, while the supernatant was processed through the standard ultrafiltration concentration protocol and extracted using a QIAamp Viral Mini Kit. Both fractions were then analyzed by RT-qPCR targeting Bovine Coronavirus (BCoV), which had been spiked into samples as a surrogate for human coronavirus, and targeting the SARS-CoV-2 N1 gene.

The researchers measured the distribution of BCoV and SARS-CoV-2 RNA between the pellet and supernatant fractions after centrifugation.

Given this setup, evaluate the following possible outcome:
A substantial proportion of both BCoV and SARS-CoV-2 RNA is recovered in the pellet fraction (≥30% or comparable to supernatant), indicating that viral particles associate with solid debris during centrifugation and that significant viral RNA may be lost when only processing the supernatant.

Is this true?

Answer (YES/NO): NO